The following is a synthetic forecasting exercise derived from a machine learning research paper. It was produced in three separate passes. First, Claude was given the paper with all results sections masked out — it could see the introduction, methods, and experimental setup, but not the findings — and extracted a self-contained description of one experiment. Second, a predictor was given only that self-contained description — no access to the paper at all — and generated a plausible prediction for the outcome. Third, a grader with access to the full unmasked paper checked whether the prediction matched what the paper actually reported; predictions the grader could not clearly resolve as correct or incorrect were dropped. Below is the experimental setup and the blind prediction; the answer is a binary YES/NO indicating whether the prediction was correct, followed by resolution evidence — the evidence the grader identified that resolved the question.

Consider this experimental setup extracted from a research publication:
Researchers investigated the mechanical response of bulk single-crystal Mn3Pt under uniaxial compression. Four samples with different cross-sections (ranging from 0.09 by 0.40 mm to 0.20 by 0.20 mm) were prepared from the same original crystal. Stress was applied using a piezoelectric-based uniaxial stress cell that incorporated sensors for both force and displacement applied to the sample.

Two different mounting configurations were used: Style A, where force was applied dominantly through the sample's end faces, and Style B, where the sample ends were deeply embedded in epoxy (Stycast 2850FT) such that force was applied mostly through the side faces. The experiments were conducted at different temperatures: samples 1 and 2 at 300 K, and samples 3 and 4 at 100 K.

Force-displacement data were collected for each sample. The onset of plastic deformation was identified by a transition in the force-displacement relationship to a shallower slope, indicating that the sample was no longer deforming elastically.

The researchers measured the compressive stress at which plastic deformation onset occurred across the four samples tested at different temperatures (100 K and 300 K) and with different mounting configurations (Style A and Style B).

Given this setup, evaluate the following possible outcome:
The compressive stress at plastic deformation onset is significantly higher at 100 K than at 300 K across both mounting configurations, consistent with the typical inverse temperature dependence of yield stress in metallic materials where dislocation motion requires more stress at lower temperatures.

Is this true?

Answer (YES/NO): NO